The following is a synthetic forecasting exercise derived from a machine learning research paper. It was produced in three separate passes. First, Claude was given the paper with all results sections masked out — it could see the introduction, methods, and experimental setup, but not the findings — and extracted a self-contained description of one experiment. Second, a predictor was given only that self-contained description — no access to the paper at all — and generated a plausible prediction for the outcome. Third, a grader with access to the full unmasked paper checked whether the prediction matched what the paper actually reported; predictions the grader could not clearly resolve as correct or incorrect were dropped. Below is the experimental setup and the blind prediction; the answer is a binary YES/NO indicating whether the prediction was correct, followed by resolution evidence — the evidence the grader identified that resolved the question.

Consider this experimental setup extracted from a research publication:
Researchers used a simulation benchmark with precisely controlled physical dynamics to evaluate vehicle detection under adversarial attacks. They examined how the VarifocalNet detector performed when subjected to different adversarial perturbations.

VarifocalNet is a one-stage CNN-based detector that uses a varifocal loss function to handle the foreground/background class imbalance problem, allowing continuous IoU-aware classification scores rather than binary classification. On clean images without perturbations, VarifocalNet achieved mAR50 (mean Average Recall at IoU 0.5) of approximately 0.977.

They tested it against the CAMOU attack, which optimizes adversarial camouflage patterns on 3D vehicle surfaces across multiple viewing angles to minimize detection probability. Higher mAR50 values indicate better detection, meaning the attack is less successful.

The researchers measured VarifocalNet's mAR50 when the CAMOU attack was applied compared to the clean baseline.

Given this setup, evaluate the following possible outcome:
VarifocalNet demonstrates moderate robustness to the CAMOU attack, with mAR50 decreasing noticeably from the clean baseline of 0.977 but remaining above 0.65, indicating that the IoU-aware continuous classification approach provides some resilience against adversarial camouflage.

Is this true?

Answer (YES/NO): NO